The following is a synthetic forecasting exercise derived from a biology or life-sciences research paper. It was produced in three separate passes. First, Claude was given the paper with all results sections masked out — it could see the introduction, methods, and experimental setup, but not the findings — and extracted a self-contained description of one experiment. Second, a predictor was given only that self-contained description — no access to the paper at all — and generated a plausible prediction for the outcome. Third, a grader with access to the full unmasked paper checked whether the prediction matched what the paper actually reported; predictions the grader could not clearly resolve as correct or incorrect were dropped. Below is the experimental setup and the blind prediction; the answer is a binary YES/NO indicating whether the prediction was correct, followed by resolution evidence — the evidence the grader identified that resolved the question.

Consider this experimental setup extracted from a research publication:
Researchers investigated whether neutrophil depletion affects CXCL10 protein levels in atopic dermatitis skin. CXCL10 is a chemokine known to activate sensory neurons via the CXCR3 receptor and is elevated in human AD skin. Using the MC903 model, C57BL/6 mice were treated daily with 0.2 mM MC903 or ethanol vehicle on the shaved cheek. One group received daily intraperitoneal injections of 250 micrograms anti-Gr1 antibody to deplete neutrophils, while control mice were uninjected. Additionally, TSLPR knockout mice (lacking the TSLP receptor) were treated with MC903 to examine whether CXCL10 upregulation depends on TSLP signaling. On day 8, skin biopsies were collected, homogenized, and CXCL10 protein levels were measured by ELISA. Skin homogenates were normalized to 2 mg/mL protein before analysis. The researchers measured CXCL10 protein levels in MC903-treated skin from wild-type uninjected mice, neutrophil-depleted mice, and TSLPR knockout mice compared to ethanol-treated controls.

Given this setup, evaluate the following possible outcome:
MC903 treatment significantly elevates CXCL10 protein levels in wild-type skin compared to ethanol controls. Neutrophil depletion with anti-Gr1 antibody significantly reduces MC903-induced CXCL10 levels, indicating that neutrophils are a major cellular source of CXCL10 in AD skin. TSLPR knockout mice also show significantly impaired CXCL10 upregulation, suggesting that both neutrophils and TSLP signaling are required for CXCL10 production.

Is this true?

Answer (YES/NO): NO